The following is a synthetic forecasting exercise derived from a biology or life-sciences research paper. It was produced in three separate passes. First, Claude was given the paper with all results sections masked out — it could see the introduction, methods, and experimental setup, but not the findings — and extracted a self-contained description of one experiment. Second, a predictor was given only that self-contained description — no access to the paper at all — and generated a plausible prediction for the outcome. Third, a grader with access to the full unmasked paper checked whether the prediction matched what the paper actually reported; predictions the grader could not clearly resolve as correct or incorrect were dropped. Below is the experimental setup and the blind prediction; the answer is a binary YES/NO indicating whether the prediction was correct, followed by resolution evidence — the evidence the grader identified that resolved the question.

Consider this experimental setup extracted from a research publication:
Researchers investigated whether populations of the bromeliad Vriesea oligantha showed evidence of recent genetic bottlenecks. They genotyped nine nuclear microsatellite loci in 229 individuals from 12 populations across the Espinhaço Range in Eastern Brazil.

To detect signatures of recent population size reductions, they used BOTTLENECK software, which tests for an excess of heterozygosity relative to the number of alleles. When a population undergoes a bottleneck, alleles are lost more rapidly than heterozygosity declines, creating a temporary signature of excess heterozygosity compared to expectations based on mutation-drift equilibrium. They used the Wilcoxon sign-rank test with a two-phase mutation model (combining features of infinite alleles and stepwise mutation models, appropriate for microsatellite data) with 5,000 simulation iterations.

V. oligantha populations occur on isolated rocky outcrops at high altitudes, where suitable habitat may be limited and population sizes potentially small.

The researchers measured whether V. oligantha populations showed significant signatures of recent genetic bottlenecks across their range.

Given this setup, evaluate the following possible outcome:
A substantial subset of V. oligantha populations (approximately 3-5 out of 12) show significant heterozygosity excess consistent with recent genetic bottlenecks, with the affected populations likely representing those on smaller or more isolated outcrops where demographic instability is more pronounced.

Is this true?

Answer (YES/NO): NO